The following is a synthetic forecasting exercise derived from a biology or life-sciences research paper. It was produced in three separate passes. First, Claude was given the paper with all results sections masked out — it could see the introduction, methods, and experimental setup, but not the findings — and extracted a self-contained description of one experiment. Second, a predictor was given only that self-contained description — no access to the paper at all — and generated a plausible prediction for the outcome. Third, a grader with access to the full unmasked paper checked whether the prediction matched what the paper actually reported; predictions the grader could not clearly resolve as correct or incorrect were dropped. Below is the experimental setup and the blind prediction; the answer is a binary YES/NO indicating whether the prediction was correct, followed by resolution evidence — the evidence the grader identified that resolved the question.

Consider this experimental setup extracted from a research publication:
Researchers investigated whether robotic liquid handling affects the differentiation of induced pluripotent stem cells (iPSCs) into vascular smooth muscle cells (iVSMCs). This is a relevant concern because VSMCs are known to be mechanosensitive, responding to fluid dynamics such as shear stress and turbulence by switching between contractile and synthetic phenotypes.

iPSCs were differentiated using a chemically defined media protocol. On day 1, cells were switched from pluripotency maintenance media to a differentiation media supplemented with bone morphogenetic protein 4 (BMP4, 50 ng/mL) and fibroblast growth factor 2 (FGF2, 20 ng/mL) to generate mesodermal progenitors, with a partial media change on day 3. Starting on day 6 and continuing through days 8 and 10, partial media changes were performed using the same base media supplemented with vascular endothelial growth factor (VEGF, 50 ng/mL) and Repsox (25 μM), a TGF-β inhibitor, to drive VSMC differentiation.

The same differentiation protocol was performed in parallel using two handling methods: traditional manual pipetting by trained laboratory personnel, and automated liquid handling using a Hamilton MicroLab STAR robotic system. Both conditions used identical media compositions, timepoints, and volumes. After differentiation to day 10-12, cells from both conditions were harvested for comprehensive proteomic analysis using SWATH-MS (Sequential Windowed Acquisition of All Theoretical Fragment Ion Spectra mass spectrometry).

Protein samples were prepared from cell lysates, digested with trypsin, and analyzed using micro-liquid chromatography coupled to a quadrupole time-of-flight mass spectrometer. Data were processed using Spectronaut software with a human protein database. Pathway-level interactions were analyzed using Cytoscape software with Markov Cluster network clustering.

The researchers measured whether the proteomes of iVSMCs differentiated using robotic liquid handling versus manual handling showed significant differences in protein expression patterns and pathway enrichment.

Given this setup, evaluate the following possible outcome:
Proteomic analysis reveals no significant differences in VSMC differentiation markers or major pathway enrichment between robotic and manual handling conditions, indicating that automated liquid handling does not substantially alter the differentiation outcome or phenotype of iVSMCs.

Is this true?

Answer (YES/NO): YES